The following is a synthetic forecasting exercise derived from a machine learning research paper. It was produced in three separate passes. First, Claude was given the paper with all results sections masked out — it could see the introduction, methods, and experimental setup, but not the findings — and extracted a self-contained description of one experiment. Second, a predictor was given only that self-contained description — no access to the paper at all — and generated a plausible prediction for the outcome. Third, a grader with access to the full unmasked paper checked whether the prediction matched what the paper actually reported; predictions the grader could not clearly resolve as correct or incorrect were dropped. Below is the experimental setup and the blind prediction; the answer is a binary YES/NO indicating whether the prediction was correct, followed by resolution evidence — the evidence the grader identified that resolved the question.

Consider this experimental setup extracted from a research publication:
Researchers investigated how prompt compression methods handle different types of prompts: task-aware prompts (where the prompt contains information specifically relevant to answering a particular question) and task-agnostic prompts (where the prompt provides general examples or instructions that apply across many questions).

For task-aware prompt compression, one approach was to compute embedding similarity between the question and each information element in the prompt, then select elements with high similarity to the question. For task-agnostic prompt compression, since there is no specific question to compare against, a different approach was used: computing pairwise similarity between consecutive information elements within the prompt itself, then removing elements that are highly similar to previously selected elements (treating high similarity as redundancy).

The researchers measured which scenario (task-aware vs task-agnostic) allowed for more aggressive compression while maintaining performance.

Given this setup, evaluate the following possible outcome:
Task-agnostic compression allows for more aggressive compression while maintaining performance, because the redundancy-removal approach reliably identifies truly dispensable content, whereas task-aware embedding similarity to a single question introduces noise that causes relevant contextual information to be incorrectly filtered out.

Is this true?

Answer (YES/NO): NO